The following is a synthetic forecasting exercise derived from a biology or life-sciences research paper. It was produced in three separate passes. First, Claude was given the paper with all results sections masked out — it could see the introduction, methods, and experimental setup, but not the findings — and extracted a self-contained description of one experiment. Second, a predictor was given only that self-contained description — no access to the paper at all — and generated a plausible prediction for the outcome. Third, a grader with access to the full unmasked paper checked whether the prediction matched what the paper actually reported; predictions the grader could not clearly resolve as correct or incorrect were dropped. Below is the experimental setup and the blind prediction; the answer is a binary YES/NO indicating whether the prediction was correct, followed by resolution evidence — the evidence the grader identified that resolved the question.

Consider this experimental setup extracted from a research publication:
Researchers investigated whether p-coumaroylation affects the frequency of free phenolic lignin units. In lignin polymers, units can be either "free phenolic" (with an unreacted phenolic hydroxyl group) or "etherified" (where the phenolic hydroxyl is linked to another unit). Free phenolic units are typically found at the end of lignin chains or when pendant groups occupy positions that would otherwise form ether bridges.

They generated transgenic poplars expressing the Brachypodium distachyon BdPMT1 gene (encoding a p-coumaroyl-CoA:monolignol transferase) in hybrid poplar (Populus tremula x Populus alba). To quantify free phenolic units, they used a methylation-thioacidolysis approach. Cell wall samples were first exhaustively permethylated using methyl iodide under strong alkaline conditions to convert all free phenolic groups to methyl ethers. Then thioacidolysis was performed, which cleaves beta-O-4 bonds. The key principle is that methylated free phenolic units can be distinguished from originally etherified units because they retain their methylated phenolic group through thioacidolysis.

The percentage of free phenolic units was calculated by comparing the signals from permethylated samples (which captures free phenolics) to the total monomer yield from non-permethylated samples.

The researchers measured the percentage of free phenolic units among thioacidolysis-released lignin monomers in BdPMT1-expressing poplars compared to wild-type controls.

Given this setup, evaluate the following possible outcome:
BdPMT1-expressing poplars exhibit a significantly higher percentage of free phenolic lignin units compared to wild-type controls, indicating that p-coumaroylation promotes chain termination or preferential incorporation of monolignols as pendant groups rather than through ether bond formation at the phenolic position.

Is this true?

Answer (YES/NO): YES